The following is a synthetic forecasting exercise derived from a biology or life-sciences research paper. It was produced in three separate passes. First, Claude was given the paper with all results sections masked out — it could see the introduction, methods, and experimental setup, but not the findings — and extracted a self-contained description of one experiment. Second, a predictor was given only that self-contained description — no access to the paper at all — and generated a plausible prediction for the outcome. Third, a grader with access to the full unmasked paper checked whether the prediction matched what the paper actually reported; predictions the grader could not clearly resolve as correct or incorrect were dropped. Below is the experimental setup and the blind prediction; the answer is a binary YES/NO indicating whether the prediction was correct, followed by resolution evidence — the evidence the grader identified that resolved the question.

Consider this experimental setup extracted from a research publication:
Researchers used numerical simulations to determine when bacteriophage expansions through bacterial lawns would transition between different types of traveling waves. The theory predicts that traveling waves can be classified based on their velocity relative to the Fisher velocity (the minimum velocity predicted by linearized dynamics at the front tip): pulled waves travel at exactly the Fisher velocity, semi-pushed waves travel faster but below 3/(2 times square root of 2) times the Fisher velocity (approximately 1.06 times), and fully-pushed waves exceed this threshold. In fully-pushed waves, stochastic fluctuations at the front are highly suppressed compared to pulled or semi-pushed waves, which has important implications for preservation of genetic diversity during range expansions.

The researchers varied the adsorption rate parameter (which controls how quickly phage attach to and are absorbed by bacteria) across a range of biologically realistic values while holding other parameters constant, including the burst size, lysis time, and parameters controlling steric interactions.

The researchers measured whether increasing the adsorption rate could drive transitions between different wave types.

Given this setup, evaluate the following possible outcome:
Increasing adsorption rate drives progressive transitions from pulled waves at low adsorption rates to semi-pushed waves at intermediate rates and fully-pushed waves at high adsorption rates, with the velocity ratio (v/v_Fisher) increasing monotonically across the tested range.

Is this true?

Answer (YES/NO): YES